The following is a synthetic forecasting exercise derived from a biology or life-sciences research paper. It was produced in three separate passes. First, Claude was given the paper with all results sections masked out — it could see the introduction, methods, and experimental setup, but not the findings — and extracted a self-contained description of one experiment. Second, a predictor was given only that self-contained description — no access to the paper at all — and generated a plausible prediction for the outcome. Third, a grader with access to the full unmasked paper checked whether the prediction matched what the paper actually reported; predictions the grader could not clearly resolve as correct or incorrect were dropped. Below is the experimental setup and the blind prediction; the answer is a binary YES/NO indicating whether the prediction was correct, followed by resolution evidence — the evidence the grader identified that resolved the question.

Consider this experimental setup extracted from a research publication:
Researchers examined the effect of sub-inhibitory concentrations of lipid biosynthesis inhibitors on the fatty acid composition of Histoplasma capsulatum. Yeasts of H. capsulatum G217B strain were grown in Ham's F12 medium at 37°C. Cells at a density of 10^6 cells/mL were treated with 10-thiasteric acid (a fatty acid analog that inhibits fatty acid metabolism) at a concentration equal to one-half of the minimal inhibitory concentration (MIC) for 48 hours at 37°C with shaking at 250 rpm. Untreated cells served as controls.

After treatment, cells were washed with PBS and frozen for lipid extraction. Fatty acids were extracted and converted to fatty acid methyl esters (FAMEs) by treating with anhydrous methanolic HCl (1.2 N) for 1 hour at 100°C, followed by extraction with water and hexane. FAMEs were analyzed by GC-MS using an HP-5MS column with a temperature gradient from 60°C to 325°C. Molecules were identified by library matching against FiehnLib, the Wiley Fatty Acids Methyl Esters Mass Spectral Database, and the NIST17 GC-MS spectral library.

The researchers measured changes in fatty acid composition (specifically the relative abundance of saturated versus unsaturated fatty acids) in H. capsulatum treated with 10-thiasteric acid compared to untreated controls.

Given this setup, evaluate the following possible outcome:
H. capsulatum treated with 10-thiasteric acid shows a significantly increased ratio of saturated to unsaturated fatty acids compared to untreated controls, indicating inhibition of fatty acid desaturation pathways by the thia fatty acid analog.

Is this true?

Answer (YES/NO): NO